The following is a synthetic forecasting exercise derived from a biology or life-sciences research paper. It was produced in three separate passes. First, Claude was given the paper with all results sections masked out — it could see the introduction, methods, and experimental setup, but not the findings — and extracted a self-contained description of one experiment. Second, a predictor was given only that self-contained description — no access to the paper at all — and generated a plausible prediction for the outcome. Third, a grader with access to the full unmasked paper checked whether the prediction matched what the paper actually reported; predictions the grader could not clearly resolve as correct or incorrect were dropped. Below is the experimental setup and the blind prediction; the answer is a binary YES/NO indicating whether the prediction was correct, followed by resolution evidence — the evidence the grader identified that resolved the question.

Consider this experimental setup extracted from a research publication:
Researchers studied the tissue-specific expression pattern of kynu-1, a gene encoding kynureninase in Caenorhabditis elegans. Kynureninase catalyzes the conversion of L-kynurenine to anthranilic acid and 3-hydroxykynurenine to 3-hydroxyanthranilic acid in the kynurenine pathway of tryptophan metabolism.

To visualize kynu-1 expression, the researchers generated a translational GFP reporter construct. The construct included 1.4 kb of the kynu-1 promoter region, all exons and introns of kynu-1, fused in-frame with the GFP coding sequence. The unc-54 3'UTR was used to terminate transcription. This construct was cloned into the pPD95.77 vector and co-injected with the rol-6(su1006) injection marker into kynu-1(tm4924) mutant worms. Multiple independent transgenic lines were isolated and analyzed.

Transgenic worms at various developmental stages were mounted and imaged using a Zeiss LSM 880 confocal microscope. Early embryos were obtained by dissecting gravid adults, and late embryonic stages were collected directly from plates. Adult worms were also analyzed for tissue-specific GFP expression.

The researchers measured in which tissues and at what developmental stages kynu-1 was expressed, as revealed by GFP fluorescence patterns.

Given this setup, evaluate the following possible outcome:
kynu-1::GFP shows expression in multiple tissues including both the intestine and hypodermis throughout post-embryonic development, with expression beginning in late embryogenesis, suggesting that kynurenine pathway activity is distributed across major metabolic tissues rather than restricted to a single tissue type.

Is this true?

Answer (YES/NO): NO